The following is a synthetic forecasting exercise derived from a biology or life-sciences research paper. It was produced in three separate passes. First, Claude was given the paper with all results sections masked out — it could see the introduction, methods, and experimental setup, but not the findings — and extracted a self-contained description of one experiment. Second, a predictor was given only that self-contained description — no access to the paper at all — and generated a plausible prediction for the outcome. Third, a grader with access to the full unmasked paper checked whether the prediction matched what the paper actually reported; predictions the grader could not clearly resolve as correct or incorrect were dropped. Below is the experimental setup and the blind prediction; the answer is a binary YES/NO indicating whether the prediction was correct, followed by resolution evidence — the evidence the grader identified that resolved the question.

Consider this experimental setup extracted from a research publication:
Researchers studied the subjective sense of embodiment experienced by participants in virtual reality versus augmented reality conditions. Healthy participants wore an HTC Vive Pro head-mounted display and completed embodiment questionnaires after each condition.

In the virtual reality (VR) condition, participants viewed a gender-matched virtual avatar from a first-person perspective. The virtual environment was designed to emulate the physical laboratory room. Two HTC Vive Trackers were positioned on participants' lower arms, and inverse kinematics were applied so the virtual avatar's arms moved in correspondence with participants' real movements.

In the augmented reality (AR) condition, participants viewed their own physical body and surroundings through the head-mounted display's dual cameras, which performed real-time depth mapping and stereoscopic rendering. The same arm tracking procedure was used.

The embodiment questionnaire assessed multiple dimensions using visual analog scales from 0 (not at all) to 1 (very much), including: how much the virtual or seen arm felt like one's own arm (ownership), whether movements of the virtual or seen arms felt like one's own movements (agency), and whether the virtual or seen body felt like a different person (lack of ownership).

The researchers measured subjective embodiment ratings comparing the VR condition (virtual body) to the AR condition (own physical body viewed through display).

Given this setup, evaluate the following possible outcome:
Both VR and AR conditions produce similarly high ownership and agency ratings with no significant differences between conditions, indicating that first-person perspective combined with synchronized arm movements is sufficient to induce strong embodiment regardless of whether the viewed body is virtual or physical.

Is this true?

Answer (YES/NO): NO